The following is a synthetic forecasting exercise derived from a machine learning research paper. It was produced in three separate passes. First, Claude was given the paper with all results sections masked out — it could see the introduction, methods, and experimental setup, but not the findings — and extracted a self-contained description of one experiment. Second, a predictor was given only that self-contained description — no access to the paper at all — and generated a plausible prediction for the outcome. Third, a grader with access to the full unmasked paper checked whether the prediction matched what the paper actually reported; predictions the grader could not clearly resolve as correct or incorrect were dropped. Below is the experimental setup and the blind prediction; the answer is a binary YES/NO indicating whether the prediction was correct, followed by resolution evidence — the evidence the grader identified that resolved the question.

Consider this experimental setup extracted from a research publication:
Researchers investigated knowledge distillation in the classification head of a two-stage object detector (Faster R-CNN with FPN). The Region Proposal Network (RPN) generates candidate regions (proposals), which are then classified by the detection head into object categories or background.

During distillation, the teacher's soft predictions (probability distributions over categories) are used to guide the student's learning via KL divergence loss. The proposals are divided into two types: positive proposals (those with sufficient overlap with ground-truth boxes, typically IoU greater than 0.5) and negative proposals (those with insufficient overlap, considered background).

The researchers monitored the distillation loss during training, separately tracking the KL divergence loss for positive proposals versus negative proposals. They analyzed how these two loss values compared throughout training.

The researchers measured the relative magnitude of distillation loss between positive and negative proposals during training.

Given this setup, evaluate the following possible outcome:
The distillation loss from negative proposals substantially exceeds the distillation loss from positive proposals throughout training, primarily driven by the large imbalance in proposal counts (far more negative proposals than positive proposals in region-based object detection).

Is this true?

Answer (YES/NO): NO